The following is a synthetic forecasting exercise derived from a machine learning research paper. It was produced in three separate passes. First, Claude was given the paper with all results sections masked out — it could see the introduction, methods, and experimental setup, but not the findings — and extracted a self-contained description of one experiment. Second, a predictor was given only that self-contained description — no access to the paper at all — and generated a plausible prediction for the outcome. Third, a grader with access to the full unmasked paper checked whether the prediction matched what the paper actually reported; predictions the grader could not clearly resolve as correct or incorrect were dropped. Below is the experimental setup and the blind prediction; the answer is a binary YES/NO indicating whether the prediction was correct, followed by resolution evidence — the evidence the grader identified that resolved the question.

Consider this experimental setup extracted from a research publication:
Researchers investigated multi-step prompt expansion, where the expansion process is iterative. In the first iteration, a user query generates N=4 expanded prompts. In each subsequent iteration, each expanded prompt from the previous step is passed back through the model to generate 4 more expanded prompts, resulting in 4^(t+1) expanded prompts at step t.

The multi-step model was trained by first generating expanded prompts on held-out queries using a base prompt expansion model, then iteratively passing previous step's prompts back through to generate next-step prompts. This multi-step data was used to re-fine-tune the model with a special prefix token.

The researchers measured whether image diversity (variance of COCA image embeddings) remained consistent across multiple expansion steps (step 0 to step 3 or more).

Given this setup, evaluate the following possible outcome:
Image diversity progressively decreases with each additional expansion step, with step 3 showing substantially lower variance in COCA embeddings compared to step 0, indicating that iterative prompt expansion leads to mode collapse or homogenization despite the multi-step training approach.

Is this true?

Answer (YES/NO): NO